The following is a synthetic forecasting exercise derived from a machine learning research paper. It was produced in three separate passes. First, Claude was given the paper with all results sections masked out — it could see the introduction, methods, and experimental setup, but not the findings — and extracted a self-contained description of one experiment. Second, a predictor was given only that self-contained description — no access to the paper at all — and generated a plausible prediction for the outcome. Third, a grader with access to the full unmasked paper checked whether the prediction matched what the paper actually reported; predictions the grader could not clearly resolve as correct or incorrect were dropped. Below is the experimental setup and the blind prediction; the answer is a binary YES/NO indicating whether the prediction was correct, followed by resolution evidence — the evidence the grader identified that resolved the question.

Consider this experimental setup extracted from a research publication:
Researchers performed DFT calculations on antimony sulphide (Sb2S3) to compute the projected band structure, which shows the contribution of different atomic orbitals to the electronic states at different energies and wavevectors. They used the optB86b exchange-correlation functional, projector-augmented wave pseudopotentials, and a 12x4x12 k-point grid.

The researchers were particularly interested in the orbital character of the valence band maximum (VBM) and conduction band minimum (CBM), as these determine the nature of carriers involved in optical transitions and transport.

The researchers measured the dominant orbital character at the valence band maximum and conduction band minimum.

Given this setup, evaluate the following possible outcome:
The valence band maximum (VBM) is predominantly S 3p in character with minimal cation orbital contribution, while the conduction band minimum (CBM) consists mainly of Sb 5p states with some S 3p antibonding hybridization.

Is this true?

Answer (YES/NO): NO